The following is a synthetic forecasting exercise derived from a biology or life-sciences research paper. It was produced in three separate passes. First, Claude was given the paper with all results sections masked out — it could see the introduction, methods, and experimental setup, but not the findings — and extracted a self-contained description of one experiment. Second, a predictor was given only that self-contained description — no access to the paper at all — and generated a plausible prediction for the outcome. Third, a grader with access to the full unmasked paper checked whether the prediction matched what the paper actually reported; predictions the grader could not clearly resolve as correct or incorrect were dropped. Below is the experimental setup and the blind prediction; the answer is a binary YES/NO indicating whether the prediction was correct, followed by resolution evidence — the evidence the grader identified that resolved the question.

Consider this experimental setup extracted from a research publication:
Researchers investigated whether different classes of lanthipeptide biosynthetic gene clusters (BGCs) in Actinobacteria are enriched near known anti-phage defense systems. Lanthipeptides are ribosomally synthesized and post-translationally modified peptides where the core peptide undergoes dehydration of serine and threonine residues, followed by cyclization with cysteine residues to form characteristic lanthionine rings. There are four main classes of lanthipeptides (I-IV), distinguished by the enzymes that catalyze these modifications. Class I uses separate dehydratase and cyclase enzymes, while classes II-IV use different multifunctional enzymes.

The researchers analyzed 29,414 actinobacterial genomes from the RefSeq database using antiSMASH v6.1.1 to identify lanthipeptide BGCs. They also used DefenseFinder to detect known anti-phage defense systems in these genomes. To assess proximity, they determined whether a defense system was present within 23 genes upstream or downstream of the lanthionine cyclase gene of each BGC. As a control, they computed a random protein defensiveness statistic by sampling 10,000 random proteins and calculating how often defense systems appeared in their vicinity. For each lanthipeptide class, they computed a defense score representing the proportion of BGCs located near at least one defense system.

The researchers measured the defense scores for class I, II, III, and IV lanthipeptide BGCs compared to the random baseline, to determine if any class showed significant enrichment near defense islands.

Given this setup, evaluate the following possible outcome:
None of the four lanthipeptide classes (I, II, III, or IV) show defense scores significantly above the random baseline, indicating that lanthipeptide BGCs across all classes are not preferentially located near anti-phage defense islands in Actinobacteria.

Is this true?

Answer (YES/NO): NO